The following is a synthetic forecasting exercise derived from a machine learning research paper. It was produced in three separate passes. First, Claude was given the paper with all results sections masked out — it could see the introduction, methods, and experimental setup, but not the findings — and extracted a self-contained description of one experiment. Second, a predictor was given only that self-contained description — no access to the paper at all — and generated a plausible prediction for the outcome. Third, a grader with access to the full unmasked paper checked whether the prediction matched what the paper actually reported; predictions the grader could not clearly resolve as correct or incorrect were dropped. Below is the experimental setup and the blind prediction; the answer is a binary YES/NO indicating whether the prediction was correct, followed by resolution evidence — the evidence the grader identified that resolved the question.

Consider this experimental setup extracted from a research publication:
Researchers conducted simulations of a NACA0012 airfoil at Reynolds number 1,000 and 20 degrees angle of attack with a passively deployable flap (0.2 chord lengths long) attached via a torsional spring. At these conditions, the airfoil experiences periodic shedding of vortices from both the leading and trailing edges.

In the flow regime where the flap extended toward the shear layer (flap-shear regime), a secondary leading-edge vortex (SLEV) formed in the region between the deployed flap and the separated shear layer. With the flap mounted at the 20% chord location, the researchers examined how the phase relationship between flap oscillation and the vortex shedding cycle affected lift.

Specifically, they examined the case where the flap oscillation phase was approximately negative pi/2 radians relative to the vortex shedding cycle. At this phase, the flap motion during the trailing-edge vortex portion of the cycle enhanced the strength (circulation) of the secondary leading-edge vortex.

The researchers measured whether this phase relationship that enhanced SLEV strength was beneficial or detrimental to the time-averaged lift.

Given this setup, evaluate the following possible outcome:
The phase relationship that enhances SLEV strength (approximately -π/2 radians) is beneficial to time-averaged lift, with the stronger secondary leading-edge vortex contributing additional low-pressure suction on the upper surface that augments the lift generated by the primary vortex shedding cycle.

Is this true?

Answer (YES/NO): YES